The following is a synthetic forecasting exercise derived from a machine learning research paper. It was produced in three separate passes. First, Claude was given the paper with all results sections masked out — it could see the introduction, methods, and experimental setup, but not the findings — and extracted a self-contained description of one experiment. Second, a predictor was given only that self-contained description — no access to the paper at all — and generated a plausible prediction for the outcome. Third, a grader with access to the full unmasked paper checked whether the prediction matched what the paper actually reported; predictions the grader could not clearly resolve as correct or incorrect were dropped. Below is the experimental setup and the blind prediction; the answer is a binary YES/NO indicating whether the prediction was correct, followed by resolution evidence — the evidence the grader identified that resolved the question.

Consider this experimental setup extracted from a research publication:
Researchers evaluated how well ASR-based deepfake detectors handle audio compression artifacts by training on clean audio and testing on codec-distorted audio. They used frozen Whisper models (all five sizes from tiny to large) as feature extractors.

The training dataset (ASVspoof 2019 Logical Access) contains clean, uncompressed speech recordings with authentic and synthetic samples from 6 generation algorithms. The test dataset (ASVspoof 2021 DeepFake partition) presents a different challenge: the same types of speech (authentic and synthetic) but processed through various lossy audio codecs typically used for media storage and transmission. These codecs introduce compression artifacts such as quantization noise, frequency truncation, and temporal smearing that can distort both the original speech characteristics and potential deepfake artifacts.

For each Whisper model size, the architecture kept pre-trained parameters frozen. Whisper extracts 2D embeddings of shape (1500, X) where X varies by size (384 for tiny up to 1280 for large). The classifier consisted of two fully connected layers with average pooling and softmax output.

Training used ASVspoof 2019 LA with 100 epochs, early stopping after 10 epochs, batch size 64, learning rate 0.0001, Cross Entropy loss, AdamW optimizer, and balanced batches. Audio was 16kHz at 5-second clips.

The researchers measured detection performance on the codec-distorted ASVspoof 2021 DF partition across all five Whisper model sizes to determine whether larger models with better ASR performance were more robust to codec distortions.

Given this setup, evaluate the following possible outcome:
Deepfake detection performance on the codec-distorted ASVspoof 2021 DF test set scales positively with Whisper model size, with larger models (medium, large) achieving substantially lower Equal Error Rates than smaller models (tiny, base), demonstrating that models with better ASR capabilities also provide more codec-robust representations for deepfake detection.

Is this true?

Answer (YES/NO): NO